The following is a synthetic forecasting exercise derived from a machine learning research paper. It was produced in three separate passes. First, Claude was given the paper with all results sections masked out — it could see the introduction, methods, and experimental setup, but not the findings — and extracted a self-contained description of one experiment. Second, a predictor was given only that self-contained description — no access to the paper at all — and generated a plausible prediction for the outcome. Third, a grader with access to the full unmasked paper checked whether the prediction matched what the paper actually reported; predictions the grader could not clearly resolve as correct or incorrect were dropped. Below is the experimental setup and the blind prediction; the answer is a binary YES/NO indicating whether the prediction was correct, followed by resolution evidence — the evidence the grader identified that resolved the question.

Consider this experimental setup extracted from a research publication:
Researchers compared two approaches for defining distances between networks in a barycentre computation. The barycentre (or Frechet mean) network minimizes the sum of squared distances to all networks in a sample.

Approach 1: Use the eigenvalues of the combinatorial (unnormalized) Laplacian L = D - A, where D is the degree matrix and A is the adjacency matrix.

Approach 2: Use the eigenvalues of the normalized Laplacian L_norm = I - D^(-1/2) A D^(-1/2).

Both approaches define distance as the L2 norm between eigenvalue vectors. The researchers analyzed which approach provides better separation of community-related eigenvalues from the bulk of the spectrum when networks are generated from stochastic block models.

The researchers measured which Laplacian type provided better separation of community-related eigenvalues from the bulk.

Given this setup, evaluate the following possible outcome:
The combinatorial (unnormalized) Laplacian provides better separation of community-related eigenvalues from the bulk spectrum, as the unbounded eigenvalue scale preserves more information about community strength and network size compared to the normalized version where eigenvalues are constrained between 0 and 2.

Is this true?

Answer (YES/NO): NO